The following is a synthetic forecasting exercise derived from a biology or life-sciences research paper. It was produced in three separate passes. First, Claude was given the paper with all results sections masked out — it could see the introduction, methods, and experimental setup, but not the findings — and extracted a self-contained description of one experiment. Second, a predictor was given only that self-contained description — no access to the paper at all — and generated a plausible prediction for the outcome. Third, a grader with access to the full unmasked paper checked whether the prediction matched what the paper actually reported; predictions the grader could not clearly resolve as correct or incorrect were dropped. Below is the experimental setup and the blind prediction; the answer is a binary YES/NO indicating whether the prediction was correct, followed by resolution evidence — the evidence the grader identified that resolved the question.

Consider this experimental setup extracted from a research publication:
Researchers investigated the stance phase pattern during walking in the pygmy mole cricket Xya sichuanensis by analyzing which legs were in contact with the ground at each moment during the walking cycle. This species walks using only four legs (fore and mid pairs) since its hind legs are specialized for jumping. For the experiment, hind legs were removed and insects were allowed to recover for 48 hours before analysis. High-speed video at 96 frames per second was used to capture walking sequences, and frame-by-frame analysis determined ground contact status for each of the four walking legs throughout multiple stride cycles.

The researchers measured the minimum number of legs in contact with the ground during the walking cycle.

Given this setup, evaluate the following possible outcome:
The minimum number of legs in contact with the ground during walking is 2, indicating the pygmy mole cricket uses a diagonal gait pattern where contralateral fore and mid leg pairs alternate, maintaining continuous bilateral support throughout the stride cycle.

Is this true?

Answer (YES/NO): YES